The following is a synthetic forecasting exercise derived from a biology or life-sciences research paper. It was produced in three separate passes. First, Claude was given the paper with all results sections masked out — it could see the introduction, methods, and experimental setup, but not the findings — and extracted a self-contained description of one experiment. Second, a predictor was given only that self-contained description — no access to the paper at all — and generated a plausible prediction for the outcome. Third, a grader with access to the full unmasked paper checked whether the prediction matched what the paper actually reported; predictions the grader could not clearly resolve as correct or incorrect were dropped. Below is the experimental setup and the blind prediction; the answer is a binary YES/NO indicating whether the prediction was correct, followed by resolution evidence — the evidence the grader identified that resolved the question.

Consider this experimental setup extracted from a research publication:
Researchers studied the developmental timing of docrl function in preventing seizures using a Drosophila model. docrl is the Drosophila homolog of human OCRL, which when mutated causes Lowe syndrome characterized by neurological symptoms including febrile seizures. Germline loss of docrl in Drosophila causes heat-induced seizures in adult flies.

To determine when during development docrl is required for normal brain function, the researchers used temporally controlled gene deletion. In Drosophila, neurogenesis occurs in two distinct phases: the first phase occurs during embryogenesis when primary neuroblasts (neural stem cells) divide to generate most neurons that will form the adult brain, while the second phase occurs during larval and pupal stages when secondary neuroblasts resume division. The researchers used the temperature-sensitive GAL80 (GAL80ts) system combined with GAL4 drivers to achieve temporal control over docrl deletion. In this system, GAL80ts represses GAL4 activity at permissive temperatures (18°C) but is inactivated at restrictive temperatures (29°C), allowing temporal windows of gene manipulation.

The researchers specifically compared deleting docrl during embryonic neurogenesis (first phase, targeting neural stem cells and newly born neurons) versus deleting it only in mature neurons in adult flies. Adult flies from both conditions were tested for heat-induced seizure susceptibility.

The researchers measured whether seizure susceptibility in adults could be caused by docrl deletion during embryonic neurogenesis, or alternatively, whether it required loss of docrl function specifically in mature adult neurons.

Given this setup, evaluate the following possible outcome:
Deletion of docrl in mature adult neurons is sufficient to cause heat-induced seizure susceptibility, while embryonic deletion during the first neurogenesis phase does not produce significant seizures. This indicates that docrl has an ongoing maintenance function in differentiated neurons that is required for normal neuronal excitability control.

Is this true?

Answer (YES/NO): NO